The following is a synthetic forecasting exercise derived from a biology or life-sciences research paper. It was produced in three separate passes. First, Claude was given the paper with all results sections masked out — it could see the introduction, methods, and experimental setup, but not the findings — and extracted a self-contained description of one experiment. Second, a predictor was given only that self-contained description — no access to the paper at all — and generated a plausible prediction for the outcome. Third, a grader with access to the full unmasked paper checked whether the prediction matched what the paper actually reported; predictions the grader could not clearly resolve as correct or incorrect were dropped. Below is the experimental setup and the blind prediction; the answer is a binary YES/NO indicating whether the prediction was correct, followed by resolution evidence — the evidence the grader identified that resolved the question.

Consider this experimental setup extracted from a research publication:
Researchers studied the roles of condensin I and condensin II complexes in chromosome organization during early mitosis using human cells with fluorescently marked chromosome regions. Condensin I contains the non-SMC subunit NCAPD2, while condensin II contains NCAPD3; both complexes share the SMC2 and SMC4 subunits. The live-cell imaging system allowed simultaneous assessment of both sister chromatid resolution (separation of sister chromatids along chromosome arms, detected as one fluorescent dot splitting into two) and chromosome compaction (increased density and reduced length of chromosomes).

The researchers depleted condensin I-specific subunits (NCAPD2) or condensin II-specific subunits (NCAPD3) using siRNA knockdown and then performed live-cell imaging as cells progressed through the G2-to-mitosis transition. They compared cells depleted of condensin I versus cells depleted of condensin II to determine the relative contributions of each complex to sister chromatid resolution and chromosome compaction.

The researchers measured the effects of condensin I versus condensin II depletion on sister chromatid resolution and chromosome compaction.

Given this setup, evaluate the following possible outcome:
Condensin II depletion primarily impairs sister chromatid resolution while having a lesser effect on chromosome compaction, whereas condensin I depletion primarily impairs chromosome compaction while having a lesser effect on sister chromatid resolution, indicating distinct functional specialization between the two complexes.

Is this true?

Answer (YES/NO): YES